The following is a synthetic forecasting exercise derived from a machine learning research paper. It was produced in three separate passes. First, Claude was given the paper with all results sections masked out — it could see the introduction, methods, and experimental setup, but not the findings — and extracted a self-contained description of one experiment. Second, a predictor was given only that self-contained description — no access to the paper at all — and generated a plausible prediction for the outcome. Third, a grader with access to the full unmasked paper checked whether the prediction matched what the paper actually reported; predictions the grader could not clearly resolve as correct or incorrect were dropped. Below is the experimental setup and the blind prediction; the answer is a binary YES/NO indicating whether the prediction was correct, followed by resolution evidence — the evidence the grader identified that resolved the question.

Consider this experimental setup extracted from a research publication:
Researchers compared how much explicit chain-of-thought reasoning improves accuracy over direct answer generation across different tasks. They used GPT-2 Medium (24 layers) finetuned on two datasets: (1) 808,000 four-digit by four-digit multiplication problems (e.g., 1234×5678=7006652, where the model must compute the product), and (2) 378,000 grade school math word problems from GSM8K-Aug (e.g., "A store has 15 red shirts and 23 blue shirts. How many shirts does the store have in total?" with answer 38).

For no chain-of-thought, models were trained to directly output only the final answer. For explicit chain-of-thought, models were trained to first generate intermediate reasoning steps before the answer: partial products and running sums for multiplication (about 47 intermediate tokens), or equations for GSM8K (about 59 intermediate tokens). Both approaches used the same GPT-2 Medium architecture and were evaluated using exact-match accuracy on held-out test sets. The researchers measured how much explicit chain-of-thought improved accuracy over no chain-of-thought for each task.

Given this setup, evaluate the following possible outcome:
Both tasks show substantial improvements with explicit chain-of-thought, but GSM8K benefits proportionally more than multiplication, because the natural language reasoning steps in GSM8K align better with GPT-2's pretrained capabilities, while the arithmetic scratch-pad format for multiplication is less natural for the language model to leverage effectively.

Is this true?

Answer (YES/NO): YES